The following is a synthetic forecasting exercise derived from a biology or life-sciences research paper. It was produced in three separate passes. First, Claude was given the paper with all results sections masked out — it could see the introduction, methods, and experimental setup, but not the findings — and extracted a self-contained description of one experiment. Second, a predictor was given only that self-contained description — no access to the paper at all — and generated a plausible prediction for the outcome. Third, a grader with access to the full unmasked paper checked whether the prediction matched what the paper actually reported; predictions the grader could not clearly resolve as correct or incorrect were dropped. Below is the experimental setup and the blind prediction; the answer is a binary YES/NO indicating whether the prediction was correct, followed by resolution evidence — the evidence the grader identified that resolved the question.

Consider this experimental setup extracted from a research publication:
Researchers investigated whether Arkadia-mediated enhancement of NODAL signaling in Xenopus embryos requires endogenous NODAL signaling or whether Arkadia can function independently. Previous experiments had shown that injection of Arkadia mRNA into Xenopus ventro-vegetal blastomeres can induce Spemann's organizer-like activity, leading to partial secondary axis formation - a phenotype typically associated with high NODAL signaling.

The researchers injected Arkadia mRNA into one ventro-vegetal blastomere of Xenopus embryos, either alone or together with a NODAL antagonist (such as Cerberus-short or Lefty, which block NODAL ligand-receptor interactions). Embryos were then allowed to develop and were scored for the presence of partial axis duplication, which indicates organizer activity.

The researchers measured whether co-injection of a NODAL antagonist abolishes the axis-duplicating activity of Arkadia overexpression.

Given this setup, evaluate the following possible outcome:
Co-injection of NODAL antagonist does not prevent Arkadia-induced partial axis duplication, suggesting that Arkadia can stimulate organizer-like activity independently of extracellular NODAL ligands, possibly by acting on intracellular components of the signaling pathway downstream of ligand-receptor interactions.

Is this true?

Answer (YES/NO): NO